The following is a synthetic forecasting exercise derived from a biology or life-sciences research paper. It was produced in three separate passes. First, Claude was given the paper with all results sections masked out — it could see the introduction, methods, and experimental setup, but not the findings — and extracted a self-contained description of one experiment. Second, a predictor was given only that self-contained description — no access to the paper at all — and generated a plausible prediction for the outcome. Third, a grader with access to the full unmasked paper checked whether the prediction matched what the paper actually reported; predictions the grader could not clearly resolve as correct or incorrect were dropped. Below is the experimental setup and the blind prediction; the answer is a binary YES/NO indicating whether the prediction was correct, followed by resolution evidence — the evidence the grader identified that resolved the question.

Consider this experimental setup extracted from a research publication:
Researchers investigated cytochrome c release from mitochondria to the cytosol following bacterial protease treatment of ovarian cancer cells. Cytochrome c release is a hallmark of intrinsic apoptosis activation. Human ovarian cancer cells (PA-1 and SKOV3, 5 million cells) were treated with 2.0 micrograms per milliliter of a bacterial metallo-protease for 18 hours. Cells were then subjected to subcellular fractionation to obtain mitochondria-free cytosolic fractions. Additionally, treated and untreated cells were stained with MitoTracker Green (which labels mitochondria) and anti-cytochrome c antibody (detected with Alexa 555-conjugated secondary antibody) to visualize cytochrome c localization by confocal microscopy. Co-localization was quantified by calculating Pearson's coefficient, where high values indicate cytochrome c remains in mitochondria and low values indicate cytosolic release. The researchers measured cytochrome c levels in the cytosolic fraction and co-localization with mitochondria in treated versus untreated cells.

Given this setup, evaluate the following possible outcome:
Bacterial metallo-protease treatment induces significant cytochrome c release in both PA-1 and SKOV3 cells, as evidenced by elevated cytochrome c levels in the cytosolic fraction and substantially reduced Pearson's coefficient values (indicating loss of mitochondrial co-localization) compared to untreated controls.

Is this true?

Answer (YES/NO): YES